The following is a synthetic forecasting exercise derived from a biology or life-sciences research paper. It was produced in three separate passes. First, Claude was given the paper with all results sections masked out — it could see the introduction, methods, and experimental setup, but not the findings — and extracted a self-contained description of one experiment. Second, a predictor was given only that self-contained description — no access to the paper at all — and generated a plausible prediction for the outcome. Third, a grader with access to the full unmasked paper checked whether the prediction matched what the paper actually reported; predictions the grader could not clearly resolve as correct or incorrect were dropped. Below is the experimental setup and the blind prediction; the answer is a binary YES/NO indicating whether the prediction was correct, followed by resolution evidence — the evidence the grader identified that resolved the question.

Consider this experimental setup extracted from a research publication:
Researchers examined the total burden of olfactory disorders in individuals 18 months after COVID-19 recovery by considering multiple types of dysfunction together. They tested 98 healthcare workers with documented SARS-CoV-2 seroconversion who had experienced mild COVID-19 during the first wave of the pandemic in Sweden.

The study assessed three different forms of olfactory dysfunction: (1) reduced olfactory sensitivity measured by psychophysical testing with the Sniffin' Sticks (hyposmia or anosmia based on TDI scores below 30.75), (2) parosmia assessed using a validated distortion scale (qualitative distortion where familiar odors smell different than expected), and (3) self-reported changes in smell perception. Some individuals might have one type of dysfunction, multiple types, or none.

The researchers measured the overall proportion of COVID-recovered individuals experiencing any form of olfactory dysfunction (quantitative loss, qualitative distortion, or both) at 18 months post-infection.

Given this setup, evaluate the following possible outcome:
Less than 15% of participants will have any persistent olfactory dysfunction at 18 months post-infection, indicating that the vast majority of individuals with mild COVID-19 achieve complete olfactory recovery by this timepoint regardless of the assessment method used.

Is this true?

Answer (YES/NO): NO